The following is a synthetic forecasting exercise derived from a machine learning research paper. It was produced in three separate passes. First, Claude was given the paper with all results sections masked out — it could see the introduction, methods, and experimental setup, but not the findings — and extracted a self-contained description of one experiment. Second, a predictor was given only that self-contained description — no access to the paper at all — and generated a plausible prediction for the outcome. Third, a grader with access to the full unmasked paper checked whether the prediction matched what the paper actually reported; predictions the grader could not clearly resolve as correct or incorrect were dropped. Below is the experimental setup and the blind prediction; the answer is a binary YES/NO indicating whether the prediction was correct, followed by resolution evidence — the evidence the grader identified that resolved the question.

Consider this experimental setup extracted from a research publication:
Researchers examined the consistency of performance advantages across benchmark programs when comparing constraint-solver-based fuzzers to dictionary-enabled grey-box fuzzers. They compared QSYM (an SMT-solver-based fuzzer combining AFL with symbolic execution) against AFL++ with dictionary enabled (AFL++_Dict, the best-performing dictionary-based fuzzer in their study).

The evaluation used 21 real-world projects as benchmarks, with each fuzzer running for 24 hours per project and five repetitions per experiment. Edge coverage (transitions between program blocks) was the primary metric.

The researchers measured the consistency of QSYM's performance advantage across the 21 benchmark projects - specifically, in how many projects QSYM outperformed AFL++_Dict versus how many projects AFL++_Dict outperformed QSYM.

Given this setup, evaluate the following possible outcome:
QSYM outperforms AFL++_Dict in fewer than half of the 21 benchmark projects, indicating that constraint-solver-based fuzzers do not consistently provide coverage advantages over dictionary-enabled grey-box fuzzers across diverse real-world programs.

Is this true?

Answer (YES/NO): YES